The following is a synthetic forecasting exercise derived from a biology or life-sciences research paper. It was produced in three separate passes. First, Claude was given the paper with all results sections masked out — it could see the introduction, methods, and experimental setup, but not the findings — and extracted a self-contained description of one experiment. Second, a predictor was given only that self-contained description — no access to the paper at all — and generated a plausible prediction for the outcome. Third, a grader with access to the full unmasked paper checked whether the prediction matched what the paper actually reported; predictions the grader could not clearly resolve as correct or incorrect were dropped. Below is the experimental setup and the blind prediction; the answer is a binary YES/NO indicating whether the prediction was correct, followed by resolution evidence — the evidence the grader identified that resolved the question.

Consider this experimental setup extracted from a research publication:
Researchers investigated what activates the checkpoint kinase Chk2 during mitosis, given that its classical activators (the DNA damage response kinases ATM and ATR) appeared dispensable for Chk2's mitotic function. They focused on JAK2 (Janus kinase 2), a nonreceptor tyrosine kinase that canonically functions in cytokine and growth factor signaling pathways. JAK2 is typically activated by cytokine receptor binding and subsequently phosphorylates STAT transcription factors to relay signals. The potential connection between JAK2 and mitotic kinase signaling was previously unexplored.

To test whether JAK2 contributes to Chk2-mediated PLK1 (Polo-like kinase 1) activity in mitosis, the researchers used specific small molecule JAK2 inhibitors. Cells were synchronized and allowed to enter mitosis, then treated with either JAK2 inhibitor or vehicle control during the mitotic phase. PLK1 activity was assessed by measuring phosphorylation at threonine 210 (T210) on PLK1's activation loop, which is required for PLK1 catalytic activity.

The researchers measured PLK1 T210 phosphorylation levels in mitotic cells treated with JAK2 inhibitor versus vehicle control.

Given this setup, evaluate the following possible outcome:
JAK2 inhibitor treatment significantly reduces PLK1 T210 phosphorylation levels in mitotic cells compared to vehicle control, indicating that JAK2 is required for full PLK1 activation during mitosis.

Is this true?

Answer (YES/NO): YES